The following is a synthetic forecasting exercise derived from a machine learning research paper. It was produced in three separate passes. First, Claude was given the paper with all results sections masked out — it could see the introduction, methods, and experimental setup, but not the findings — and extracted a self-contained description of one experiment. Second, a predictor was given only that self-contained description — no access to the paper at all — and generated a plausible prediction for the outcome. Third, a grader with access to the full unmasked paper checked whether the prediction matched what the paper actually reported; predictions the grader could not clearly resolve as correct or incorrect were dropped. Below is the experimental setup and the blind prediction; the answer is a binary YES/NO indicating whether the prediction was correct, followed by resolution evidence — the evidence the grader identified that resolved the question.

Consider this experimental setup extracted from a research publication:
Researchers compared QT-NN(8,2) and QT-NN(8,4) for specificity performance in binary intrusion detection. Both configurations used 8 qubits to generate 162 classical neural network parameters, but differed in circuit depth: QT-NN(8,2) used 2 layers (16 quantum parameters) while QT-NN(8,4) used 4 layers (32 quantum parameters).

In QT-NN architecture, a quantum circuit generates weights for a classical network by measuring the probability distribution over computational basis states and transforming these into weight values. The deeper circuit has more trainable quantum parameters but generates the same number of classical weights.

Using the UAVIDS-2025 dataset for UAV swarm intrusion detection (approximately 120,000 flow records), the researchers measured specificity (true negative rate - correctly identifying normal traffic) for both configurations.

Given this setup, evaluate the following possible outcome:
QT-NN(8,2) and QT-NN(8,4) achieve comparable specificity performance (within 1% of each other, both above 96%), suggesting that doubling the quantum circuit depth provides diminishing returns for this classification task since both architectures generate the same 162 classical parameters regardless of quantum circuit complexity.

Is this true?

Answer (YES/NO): NO